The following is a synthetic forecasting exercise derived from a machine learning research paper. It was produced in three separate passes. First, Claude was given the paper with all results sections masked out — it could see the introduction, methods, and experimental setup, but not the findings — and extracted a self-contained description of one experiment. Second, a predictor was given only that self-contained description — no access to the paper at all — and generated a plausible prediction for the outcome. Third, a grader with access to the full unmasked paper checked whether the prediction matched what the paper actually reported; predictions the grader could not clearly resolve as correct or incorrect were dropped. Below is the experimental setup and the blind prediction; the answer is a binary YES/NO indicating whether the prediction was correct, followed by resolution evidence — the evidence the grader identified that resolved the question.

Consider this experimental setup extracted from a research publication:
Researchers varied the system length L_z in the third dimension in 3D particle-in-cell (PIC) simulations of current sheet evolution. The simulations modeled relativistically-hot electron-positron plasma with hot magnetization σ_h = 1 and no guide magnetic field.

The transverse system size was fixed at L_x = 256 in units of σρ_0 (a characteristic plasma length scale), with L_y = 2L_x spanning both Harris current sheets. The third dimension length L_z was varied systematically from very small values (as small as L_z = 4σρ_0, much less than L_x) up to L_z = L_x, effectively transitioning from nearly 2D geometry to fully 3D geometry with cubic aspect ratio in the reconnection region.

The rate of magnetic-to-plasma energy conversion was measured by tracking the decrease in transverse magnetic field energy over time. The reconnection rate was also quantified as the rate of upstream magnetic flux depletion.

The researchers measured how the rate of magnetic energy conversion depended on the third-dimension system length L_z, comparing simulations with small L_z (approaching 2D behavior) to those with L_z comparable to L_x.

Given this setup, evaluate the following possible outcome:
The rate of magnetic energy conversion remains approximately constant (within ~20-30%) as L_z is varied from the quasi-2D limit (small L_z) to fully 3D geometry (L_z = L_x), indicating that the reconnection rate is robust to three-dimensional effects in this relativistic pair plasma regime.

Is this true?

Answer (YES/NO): NO